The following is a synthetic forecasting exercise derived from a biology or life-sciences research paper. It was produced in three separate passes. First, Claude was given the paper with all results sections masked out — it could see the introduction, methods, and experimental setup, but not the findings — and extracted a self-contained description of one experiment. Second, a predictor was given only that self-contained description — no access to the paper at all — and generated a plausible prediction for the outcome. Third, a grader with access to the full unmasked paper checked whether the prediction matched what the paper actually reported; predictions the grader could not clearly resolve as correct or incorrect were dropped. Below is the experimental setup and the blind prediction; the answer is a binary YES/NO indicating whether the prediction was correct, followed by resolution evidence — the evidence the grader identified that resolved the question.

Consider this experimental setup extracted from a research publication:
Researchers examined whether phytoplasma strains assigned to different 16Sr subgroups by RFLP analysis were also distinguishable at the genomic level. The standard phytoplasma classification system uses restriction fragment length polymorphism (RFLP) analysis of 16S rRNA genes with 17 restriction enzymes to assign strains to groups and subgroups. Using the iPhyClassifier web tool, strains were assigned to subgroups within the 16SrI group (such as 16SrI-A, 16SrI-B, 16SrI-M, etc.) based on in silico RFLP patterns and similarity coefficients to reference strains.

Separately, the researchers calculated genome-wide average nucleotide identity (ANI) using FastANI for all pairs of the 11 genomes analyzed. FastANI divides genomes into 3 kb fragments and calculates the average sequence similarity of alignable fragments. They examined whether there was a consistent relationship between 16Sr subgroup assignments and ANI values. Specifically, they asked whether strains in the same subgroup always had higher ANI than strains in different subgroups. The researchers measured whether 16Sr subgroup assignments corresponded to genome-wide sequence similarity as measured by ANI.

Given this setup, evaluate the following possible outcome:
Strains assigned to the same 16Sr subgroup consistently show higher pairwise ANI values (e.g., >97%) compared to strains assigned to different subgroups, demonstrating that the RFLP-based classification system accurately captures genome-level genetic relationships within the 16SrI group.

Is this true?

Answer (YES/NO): NO